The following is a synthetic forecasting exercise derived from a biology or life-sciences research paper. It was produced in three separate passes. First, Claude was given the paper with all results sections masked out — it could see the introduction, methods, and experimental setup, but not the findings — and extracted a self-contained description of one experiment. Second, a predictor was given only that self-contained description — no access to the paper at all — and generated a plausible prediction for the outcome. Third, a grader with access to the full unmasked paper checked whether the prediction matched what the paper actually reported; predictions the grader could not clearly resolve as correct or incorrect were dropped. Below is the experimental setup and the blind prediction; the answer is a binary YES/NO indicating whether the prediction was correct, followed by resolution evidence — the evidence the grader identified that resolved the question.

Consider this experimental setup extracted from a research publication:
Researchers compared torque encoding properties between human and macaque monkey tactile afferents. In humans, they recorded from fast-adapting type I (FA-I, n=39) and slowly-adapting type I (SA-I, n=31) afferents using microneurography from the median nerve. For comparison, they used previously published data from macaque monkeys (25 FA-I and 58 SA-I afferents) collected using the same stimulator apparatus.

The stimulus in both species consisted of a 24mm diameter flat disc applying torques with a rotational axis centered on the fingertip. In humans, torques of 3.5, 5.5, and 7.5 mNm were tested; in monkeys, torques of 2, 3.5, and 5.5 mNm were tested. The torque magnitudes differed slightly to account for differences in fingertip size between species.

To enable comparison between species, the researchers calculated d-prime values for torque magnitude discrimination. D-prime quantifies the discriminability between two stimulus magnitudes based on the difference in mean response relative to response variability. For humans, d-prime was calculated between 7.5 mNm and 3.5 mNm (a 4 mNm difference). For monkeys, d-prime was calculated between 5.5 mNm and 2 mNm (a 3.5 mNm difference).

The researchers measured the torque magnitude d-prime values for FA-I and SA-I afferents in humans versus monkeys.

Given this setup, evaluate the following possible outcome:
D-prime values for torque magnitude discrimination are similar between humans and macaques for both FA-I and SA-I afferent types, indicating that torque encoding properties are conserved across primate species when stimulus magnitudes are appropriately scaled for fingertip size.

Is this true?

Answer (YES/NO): NO